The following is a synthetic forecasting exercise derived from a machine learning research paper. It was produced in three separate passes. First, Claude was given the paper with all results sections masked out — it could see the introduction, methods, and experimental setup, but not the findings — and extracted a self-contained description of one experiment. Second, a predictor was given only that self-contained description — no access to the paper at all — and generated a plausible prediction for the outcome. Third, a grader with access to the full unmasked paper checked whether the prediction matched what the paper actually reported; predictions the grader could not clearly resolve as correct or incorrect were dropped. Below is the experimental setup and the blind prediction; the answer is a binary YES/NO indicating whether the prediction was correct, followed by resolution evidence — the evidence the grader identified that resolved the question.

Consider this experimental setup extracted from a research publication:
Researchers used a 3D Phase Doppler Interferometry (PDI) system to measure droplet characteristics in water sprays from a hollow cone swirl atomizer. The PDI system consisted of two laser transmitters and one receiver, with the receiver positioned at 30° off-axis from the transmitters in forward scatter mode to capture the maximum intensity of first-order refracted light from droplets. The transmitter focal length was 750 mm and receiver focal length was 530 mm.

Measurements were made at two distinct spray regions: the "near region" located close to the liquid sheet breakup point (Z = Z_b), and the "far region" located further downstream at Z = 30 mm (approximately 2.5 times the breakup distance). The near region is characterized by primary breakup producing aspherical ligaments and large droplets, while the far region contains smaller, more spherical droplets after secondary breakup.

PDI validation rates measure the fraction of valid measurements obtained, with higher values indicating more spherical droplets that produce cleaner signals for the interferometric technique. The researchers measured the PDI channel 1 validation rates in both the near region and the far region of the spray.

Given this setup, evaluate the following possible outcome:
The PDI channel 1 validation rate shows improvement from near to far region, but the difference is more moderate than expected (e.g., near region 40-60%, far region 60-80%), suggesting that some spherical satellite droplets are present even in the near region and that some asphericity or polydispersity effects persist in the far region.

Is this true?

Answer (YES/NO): NO